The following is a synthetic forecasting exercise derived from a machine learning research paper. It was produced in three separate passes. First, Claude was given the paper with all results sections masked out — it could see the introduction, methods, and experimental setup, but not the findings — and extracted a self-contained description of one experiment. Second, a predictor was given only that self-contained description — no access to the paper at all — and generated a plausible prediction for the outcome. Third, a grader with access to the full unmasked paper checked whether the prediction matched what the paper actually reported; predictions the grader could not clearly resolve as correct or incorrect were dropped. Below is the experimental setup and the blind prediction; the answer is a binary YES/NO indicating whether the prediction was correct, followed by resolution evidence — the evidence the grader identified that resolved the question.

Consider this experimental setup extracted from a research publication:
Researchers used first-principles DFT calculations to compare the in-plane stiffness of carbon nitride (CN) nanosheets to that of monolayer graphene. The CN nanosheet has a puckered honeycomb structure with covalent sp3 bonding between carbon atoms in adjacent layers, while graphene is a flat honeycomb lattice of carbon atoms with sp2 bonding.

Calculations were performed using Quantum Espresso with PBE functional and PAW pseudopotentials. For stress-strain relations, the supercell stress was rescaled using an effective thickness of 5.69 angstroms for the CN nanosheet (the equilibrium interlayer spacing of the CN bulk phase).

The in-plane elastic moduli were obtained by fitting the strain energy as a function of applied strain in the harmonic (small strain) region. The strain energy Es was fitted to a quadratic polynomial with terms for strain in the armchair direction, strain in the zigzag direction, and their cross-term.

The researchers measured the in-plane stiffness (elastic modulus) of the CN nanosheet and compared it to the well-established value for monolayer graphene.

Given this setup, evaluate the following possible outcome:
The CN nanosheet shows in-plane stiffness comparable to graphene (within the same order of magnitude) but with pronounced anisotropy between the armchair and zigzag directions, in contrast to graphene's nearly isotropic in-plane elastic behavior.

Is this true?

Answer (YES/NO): NO